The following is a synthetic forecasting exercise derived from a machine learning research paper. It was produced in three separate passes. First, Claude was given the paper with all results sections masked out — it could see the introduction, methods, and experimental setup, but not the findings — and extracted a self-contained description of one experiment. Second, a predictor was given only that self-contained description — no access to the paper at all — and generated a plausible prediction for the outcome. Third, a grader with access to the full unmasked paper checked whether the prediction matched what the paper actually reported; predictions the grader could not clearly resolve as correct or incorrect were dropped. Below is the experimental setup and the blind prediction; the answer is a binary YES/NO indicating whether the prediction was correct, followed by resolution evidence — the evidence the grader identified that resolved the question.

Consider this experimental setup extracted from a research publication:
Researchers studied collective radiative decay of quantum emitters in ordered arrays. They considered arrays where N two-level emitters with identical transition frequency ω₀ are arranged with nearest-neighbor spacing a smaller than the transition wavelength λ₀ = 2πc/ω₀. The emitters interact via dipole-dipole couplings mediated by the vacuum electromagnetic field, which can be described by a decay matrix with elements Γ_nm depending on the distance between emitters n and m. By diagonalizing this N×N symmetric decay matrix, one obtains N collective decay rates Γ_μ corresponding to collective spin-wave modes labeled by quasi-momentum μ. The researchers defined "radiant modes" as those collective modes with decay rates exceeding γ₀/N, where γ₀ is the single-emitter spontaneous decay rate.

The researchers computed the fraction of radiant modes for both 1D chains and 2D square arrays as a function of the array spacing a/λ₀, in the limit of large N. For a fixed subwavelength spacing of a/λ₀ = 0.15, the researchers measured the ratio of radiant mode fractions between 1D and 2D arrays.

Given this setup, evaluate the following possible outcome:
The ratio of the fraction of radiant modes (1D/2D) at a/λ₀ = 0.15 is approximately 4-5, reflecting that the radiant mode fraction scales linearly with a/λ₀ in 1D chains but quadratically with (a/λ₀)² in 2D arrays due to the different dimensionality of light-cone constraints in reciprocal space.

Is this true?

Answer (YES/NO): YES